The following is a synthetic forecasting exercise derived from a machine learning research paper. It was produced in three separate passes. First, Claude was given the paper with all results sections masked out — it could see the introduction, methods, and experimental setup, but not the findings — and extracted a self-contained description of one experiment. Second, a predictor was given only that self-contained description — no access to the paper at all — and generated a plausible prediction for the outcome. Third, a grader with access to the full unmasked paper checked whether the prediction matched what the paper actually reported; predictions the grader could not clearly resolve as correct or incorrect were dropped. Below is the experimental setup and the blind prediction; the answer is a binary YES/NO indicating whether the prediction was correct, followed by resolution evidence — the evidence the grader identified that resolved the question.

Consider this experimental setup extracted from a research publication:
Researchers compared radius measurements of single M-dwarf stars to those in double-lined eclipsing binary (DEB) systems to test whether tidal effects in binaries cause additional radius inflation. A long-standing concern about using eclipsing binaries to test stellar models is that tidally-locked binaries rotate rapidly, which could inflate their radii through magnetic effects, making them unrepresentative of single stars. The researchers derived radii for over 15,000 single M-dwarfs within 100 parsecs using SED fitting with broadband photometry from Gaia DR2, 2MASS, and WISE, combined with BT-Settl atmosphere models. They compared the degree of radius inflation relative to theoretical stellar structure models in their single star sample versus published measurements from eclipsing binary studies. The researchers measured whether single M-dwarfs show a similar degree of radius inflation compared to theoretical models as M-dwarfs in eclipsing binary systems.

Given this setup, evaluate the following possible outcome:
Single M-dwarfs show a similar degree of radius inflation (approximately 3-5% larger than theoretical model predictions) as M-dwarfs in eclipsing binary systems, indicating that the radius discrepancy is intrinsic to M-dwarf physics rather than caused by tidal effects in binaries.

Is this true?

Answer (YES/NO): YES